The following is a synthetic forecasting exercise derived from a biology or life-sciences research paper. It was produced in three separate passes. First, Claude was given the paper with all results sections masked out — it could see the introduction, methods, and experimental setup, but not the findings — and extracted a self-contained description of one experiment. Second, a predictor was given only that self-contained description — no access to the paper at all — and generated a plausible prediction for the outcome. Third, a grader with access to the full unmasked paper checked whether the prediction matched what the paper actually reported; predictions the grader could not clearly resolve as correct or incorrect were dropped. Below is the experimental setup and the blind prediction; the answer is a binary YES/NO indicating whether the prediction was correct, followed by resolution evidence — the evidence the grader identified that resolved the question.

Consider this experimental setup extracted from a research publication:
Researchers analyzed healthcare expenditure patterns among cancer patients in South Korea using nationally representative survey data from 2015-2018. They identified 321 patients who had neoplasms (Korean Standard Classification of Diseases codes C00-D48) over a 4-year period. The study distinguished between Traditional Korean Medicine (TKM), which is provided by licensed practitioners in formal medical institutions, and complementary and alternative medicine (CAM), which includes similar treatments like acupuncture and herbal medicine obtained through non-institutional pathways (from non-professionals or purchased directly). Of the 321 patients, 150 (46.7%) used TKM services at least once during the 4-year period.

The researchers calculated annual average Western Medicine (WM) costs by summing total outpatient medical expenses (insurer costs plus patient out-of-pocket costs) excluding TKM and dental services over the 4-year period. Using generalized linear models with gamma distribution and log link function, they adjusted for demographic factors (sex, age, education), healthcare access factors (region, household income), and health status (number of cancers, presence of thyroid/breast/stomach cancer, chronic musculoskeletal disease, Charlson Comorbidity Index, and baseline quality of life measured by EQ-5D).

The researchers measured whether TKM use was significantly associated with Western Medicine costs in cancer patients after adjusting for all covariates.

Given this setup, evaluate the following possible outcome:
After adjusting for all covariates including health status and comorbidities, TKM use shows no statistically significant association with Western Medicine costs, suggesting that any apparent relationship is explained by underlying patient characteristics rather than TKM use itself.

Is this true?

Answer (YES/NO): YES